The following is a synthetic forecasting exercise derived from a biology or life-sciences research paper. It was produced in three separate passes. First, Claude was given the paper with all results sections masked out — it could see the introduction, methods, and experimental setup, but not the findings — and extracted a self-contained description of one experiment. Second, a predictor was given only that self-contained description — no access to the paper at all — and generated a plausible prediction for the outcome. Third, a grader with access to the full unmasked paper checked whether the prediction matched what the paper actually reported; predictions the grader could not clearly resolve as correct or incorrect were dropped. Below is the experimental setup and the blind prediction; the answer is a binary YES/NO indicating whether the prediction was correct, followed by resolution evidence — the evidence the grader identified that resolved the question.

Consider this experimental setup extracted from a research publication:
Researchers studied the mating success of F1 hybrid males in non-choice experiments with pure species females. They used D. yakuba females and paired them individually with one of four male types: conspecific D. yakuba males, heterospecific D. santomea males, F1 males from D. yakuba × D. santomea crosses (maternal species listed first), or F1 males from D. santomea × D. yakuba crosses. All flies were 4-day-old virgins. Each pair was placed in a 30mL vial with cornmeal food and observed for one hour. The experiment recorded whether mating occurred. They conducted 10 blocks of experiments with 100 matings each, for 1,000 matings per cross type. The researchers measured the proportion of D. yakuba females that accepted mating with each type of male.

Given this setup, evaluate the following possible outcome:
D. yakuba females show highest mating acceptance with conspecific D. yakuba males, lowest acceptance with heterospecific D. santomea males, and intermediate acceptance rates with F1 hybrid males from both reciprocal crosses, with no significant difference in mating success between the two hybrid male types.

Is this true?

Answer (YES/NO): NO